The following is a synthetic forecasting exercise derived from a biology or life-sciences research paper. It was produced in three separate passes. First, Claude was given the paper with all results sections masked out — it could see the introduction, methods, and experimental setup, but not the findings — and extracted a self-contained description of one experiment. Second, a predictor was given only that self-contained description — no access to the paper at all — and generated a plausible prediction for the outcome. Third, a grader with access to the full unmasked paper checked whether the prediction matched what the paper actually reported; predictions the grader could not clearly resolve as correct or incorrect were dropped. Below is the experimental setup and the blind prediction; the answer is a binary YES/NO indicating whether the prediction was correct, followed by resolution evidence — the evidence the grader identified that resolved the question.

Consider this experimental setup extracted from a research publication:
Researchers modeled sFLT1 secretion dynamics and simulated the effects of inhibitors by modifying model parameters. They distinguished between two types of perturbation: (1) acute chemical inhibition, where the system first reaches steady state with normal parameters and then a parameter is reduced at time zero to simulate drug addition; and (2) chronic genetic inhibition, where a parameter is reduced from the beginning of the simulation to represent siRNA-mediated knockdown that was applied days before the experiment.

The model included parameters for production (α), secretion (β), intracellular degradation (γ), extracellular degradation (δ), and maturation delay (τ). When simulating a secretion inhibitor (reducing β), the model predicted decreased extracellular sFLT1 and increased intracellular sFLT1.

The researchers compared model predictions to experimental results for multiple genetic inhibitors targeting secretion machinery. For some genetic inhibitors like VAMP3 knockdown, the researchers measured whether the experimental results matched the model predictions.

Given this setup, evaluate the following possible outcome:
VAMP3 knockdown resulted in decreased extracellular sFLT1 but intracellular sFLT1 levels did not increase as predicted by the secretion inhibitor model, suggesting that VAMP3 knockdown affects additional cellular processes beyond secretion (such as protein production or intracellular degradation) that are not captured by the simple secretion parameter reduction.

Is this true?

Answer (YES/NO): YES